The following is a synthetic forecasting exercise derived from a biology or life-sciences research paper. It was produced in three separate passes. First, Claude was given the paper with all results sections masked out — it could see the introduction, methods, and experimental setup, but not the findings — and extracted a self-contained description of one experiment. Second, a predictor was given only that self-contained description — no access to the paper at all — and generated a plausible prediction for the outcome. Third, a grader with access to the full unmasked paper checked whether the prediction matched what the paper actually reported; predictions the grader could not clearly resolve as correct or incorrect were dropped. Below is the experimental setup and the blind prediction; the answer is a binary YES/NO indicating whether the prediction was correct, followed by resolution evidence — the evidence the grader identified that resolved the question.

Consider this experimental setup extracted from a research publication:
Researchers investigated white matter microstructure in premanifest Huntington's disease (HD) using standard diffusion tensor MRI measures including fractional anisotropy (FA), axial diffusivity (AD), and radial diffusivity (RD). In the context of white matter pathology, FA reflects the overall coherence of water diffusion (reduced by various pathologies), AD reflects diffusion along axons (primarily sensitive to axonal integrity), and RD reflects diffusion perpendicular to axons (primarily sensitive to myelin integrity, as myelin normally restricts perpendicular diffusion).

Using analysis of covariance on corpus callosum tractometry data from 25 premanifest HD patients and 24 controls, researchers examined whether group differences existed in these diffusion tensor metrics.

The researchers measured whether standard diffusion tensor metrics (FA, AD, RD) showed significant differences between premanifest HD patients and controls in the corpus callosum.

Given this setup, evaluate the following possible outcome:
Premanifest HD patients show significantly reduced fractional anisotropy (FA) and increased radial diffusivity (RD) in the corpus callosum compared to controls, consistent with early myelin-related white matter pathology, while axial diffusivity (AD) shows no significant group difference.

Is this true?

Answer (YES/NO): NO